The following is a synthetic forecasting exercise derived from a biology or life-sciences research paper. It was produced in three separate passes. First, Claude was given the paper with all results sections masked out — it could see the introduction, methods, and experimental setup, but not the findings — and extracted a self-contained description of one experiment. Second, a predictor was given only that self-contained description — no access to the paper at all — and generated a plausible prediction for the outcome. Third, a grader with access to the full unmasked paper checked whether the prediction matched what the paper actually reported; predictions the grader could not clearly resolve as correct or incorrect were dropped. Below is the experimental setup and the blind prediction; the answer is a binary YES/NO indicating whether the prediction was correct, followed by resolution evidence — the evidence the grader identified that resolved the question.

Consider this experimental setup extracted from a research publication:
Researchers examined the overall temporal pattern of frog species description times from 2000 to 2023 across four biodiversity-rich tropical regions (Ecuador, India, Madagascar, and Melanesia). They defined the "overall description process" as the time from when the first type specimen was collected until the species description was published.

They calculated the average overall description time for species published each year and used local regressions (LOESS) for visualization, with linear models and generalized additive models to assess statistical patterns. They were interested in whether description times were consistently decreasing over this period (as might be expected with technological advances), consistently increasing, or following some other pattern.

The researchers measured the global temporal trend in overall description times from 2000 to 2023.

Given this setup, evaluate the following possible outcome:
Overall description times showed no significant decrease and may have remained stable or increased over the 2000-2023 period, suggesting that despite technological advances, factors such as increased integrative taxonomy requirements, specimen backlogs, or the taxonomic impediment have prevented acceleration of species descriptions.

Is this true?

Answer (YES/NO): NO